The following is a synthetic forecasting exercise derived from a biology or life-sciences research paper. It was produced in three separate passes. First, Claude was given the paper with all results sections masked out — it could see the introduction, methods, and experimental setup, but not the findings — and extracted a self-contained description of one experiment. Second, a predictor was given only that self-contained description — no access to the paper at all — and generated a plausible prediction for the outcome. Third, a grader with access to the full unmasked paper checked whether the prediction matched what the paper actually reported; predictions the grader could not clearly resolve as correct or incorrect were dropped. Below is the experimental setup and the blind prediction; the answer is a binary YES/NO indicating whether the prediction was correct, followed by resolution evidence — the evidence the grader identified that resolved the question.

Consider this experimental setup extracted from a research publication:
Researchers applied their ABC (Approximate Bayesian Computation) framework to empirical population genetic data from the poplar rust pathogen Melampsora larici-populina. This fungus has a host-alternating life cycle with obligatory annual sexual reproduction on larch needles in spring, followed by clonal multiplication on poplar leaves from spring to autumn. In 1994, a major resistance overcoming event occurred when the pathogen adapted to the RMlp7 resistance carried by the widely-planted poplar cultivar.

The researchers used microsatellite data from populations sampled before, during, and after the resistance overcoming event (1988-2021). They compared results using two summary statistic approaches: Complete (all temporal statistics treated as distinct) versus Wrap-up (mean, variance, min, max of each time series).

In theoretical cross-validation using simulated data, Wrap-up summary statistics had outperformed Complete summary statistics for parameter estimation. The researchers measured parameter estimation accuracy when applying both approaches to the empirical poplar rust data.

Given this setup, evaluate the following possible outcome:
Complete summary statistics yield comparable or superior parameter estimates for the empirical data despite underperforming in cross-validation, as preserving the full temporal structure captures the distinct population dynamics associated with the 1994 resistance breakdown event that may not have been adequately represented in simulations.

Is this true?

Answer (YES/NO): YES